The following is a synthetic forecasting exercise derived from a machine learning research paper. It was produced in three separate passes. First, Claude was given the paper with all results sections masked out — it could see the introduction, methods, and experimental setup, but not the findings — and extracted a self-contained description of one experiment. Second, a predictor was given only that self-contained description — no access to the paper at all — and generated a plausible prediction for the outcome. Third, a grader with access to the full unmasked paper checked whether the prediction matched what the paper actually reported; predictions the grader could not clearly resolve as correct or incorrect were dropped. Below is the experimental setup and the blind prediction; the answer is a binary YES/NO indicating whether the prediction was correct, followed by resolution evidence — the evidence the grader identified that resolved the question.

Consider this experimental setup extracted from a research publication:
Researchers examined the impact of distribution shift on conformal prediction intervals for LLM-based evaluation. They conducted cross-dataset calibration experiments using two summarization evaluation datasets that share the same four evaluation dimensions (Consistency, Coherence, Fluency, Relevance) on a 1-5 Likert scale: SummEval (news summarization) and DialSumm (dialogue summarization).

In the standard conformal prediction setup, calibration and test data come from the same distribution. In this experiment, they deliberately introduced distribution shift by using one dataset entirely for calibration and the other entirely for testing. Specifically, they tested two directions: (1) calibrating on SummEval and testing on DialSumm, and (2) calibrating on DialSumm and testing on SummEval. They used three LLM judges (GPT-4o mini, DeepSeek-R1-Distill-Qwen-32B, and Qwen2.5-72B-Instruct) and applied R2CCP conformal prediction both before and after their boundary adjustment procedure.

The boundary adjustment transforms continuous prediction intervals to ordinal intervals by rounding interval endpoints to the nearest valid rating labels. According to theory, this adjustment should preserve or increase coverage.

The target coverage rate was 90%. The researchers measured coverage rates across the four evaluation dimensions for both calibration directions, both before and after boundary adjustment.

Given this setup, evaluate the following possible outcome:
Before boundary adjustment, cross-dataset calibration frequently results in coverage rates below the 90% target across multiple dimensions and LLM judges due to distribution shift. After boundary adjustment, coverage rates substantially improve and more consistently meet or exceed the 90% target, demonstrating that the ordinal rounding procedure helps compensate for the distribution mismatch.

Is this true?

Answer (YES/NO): NO